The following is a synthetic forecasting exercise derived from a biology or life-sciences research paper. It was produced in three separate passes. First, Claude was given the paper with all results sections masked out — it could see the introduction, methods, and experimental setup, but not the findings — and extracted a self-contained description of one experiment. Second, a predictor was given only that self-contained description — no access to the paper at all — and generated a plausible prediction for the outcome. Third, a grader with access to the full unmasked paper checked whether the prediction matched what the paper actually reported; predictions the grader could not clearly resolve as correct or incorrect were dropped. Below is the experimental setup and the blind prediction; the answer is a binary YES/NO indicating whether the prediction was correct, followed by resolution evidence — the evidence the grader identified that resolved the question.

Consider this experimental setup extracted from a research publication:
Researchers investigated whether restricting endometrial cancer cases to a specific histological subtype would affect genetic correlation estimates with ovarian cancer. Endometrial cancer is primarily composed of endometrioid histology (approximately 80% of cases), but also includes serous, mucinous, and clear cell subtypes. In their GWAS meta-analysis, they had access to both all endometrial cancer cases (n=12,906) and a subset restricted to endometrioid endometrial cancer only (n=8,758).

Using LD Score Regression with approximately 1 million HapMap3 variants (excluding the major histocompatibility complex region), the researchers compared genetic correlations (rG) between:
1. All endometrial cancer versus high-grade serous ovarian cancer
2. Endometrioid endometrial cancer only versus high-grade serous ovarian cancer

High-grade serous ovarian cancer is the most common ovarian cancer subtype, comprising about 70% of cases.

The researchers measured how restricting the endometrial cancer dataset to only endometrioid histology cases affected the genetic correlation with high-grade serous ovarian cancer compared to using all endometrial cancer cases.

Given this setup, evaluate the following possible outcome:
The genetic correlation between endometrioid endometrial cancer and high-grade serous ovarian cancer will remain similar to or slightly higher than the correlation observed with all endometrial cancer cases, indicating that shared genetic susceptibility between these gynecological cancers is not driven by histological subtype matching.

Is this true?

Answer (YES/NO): NO